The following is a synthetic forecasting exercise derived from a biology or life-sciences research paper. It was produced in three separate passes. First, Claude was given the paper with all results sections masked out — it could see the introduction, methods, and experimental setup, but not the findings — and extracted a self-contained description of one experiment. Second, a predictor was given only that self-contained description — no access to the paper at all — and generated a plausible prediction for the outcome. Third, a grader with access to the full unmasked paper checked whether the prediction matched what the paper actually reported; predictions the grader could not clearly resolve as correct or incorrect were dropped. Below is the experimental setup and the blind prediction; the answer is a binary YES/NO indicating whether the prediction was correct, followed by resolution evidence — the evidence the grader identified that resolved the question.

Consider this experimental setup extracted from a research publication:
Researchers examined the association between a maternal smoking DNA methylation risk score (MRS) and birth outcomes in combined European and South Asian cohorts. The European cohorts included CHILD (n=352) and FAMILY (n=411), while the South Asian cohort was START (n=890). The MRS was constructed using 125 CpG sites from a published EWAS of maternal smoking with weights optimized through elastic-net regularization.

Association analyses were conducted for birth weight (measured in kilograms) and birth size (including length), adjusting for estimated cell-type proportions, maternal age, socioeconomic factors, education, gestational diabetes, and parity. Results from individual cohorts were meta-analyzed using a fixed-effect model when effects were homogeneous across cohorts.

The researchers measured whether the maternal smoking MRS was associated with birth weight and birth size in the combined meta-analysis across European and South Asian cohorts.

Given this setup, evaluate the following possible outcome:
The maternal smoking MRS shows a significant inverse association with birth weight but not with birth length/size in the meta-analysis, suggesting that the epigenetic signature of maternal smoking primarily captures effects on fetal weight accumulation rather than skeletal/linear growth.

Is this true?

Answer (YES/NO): NO